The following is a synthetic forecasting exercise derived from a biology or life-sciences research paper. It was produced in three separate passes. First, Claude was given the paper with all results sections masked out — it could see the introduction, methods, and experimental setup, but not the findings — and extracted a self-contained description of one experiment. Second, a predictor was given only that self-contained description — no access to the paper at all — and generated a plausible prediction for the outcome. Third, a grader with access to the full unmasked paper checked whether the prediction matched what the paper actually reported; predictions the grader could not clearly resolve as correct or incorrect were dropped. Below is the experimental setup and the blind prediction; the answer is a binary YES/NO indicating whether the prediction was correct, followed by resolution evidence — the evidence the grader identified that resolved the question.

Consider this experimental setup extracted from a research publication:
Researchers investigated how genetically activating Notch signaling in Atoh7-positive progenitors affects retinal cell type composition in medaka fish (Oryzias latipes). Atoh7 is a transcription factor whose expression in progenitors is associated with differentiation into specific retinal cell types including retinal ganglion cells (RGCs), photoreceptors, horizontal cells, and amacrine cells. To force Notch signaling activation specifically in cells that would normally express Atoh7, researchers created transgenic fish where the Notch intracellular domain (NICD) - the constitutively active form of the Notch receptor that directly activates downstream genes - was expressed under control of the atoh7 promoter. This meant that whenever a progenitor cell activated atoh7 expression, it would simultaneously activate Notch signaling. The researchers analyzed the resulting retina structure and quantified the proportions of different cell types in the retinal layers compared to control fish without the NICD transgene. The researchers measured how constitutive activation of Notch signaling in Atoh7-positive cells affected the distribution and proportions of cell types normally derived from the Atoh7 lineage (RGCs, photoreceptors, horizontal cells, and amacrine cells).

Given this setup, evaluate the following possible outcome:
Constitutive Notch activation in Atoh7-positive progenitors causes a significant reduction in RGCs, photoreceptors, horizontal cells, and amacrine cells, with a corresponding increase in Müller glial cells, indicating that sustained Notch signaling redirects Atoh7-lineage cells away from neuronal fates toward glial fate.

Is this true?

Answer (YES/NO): NO